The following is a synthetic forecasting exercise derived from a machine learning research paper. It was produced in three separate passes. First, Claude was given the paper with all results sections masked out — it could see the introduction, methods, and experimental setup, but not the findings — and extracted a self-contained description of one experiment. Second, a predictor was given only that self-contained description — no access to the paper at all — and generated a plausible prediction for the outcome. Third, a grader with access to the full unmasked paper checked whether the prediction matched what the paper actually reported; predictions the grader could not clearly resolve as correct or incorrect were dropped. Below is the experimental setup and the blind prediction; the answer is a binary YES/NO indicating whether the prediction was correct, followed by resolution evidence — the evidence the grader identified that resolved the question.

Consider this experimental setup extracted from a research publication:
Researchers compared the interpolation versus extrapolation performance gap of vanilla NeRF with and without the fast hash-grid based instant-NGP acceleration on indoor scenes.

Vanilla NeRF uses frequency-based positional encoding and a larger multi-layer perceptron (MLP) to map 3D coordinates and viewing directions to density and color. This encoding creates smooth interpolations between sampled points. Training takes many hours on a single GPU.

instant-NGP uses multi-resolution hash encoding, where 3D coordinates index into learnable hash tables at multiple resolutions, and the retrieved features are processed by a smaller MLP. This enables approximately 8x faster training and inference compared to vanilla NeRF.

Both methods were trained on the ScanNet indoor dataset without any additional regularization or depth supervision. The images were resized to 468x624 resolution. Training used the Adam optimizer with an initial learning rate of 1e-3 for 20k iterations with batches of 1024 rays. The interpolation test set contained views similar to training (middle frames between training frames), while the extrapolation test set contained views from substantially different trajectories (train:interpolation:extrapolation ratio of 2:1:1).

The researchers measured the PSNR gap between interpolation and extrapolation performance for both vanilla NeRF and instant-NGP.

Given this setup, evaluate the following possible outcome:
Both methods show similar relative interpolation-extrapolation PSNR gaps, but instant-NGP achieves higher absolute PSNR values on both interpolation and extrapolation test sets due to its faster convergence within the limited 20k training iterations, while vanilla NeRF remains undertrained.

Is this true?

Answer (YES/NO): NO